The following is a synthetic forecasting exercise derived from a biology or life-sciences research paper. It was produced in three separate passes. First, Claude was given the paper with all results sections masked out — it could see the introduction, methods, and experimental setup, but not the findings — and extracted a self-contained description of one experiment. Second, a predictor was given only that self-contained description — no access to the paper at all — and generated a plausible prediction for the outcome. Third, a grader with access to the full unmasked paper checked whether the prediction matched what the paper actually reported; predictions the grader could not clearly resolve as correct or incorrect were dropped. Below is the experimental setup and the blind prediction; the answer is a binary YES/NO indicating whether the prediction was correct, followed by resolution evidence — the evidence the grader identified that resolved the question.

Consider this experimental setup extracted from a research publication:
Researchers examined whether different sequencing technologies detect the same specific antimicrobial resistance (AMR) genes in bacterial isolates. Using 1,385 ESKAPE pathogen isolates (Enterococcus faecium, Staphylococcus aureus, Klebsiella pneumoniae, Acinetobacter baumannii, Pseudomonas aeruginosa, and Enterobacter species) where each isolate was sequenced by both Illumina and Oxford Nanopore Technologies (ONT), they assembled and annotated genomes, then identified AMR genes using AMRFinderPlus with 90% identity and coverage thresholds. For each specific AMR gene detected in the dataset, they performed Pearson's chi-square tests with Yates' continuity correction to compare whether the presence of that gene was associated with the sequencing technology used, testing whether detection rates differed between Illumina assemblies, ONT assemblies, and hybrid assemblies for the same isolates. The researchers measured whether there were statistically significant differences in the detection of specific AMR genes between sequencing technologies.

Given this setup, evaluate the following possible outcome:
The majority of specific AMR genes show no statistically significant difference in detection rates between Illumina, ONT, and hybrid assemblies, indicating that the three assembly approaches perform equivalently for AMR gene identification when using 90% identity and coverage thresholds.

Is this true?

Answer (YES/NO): NO